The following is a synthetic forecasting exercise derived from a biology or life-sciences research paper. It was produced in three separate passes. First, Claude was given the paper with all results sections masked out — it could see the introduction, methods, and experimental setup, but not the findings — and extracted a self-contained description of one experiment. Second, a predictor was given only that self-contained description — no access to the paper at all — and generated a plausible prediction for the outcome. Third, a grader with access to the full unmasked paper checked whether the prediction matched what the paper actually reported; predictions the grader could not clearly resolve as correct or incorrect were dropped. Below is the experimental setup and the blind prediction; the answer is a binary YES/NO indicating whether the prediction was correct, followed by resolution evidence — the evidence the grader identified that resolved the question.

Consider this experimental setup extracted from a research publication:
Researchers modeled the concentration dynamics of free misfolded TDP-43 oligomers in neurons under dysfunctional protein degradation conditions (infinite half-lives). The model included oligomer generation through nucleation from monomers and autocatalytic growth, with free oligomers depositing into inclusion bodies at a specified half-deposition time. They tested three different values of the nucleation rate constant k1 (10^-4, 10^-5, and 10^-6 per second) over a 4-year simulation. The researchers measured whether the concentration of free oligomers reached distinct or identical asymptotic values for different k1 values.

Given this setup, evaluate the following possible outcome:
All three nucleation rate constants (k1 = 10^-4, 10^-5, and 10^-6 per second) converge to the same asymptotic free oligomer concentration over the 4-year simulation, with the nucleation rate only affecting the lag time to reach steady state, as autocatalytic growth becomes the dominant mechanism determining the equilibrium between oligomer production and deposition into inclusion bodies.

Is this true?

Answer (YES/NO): YES